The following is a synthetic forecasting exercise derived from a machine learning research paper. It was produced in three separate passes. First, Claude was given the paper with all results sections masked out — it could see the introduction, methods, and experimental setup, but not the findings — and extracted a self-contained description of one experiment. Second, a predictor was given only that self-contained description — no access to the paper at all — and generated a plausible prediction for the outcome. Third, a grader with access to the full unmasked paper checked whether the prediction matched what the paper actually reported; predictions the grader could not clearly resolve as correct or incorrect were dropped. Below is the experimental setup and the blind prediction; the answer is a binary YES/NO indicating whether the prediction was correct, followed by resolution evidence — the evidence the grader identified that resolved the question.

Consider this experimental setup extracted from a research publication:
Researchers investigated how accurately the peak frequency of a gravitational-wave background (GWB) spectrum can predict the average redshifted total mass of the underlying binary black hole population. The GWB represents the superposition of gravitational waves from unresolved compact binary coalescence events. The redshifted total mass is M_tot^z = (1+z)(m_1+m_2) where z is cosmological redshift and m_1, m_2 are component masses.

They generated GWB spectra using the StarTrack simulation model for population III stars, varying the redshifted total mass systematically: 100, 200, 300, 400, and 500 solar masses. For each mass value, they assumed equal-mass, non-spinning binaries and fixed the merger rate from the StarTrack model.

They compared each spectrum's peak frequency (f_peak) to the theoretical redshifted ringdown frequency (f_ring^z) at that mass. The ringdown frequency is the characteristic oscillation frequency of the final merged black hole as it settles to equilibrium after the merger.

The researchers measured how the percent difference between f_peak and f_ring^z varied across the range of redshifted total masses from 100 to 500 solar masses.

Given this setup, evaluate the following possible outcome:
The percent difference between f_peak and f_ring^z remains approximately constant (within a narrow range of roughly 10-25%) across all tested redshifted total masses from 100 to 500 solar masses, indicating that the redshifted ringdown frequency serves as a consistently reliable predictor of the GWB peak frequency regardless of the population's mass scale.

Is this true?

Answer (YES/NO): NO